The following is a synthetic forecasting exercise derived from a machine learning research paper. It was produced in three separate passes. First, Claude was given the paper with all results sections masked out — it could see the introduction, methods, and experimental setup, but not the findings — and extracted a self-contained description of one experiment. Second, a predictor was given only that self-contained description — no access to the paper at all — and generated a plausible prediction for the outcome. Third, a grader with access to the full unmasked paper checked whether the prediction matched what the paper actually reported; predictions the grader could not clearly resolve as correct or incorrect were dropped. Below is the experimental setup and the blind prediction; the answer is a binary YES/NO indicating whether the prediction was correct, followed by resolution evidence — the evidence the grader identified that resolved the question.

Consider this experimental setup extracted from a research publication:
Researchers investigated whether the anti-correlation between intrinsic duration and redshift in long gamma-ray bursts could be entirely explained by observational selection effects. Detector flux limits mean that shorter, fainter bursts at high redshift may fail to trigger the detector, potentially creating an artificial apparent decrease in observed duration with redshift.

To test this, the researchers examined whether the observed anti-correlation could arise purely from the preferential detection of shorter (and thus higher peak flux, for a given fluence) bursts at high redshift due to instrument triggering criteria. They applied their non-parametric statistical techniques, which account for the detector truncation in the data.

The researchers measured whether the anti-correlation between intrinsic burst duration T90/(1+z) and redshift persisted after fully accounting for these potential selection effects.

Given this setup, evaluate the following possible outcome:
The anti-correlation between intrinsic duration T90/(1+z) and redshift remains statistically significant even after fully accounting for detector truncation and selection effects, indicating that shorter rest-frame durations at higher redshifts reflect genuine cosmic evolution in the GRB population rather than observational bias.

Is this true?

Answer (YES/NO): NO